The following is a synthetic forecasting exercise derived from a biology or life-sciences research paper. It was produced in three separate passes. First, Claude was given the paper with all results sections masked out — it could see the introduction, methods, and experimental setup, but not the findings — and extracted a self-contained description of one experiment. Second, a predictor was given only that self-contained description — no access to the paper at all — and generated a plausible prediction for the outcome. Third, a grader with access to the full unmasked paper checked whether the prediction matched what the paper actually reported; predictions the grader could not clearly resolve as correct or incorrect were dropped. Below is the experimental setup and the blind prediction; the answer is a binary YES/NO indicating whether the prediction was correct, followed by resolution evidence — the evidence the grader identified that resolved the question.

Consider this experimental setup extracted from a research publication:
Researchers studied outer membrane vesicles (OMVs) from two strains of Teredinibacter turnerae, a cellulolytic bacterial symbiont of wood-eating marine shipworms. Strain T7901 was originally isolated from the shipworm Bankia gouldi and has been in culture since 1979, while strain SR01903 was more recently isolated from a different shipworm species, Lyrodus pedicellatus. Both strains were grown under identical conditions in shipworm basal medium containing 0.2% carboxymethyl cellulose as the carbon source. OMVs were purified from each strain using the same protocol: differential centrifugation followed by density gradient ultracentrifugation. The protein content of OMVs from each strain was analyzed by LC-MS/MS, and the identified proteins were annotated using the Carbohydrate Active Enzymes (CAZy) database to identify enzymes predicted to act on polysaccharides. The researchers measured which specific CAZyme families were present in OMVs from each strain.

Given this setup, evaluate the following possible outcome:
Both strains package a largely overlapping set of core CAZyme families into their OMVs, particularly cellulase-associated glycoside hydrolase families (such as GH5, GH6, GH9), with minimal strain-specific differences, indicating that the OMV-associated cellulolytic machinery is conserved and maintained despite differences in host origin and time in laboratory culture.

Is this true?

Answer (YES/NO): NO